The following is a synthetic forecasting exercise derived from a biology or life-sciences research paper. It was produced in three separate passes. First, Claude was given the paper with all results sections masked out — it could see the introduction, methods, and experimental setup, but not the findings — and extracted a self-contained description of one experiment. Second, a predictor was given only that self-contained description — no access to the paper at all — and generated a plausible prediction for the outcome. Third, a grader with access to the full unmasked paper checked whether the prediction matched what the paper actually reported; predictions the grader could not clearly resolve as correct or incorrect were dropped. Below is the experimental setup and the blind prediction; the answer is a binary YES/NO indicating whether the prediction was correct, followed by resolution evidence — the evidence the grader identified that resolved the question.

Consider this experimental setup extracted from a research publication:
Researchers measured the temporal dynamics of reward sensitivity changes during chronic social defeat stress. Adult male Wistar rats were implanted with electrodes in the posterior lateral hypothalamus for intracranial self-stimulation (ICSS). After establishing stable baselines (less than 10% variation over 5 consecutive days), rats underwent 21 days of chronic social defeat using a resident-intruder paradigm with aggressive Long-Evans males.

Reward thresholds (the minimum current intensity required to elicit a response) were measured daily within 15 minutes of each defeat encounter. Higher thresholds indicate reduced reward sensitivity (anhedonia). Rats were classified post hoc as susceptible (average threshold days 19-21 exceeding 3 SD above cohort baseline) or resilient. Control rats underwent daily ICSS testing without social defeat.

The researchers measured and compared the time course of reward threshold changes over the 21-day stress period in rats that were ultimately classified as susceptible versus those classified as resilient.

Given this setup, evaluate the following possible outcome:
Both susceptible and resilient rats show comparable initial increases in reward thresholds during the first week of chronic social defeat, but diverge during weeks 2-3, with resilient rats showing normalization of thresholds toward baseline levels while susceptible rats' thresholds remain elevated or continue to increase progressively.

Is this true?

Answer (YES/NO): NO